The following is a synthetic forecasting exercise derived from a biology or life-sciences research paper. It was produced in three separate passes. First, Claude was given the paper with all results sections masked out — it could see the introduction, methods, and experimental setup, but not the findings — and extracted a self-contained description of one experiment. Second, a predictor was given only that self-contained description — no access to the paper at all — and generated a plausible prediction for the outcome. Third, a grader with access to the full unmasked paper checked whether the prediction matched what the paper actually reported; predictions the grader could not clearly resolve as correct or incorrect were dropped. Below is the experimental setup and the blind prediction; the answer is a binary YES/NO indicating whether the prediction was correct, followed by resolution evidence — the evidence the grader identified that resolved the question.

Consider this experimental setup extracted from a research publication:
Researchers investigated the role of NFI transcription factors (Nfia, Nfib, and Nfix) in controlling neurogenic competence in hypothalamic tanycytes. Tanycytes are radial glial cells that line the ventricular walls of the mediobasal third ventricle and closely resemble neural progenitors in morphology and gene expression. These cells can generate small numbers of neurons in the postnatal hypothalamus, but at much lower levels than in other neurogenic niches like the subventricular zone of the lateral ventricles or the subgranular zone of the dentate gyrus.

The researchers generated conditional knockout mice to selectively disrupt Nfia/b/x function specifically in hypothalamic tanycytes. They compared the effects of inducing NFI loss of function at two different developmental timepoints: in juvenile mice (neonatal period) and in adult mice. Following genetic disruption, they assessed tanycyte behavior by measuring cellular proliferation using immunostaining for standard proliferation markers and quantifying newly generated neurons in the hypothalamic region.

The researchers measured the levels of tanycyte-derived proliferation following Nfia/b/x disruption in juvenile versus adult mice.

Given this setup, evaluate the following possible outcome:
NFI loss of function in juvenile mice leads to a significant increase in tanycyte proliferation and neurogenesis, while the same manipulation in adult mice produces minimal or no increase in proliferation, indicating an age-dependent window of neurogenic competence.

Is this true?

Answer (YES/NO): YES